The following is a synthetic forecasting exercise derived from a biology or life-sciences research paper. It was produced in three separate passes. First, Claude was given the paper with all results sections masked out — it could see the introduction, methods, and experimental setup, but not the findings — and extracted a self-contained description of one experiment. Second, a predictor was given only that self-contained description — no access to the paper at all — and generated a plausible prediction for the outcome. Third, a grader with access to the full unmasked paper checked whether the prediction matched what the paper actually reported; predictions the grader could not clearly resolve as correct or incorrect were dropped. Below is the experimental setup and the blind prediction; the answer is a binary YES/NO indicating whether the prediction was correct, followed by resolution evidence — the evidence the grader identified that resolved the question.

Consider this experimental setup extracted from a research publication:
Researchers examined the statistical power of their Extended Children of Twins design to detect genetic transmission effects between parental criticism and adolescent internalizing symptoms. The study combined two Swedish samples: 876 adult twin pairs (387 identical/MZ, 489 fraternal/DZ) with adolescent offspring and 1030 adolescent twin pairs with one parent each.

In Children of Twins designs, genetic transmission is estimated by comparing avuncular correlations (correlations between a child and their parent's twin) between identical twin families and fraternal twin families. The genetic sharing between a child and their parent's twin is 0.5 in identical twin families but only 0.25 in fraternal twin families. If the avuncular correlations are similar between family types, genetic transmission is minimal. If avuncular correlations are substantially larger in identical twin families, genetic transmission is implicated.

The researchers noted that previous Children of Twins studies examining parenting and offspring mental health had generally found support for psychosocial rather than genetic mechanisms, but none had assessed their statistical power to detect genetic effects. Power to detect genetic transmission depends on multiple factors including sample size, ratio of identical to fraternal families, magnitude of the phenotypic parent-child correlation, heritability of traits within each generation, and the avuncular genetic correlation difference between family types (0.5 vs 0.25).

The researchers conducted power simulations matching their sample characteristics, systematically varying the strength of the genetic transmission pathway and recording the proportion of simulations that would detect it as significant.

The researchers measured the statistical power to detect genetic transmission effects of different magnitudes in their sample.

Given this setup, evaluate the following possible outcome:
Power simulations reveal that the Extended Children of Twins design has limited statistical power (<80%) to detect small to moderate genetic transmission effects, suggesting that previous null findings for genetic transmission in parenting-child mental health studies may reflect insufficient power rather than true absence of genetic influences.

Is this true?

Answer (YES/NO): NO